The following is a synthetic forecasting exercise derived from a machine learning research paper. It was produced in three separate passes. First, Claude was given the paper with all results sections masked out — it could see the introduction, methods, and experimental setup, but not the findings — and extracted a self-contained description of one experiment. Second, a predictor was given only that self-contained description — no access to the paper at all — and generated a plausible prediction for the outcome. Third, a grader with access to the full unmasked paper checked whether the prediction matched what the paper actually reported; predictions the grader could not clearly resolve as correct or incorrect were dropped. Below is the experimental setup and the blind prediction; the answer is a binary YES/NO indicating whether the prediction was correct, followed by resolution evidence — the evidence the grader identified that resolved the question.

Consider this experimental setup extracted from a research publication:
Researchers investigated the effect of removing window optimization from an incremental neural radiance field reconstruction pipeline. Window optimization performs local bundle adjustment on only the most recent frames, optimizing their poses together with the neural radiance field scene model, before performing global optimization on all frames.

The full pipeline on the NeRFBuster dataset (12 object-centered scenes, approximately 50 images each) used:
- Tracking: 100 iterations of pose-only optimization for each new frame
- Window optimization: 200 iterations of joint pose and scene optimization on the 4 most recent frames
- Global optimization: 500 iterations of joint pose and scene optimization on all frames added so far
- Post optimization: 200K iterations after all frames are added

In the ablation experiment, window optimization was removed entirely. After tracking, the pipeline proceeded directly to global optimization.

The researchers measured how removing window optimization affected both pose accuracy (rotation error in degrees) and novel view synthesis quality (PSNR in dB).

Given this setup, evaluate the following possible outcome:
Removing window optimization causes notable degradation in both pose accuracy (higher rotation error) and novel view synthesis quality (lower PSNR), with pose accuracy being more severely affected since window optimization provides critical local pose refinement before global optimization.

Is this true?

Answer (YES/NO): YES